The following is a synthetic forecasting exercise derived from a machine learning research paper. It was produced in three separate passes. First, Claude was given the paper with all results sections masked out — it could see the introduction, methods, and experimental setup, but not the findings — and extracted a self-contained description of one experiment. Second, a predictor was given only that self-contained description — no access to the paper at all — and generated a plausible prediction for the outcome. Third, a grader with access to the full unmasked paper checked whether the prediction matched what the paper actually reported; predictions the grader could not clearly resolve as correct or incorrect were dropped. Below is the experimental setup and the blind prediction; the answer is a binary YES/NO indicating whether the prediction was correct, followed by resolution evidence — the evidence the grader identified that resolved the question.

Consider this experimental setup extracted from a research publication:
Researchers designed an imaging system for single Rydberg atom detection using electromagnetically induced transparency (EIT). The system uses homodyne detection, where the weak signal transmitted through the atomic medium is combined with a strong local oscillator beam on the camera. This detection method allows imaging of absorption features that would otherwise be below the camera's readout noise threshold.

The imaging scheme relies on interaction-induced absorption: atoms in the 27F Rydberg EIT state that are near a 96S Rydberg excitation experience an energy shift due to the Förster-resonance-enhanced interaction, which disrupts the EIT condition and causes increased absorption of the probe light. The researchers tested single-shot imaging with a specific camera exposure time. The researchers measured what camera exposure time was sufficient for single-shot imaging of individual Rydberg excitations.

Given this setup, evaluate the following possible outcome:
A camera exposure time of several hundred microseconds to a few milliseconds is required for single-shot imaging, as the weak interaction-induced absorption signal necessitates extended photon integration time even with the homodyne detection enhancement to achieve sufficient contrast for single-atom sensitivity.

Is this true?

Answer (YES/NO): NO